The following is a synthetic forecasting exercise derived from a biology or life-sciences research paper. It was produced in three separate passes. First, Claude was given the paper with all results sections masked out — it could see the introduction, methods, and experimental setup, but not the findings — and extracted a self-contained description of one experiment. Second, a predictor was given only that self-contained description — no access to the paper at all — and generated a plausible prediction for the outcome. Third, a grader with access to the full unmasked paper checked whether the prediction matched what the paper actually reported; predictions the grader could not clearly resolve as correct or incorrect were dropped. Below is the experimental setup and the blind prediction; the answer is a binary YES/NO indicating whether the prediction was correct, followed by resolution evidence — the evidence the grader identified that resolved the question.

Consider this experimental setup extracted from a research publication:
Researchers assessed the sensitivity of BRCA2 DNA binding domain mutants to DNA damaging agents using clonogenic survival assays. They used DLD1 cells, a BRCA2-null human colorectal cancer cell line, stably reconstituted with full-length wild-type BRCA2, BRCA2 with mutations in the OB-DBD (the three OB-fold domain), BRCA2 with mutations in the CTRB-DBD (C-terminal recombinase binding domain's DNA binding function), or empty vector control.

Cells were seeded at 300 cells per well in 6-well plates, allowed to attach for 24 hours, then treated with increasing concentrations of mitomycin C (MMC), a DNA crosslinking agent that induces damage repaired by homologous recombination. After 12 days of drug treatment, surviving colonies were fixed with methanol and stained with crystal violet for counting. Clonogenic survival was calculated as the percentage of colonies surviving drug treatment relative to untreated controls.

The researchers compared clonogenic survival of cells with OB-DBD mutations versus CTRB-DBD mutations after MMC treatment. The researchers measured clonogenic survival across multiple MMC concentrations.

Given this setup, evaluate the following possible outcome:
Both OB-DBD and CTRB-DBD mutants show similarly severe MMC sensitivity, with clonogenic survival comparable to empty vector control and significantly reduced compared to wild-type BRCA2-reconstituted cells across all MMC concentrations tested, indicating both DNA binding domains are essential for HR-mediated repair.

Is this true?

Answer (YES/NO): NO